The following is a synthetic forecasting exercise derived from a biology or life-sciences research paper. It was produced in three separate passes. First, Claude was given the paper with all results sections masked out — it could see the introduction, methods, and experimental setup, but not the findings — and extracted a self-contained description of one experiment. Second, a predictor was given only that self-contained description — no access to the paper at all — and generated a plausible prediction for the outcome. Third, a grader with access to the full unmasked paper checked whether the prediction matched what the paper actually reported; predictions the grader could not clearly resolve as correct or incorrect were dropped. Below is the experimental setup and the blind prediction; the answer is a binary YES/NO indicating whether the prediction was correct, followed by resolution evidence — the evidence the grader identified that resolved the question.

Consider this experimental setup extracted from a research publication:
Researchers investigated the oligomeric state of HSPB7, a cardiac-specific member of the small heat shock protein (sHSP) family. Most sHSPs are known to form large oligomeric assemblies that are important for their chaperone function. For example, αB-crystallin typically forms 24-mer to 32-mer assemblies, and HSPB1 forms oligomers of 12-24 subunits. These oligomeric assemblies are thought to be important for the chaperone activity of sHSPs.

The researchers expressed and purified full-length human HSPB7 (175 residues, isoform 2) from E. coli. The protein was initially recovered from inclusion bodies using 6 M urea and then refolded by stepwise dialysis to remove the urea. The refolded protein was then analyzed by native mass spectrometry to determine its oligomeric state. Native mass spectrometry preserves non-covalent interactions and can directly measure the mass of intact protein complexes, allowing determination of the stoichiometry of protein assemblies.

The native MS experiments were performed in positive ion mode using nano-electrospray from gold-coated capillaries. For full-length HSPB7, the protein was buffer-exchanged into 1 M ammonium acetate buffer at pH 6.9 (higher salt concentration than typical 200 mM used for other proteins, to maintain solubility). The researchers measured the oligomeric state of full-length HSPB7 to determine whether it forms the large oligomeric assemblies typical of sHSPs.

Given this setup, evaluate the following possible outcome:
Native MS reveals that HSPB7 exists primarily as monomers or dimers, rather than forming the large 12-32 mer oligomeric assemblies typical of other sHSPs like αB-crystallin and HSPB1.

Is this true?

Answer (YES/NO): YES